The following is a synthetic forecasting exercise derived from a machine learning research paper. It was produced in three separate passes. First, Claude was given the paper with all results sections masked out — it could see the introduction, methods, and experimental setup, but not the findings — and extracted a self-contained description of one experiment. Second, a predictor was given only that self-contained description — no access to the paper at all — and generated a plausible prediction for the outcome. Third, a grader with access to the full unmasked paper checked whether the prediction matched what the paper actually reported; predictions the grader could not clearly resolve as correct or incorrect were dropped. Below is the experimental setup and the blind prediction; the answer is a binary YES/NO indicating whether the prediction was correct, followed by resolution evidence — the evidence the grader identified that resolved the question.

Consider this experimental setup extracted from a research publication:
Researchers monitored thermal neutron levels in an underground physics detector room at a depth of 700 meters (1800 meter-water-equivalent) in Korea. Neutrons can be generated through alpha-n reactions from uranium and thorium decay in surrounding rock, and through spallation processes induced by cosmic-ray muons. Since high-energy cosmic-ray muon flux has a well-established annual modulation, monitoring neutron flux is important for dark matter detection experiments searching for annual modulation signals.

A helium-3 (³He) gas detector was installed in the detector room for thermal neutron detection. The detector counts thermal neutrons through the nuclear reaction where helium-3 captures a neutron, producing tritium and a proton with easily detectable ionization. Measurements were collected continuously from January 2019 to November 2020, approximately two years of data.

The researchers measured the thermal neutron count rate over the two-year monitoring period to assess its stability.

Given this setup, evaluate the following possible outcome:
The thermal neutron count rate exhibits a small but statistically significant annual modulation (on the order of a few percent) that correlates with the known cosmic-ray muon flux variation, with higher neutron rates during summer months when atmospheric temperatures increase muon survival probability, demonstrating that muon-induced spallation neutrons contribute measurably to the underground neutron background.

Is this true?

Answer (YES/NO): NO